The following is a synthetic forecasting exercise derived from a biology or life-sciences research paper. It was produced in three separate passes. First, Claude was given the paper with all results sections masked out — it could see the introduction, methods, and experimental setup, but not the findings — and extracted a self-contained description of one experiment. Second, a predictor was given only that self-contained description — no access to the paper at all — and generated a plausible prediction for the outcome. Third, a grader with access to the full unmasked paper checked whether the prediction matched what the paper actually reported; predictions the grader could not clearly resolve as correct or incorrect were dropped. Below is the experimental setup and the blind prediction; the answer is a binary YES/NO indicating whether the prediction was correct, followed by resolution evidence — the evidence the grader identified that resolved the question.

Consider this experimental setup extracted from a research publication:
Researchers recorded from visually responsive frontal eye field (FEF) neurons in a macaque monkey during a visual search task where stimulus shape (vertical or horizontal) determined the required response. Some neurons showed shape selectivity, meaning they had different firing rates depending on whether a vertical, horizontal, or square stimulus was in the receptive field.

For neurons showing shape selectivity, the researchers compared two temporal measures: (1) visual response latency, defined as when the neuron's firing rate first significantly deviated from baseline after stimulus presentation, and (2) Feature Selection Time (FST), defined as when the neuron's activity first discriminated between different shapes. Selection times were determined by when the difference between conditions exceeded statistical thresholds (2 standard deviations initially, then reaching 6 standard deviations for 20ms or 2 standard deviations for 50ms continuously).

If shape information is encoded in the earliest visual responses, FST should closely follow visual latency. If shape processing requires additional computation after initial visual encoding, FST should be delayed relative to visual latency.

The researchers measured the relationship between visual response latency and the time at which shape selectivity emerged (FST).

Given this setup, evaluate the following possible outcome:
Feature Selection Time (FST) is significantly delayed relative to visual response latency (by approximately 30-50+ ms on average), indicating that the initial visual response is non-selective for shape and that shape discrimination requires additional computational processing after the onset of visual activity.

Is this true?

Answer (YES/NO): YES